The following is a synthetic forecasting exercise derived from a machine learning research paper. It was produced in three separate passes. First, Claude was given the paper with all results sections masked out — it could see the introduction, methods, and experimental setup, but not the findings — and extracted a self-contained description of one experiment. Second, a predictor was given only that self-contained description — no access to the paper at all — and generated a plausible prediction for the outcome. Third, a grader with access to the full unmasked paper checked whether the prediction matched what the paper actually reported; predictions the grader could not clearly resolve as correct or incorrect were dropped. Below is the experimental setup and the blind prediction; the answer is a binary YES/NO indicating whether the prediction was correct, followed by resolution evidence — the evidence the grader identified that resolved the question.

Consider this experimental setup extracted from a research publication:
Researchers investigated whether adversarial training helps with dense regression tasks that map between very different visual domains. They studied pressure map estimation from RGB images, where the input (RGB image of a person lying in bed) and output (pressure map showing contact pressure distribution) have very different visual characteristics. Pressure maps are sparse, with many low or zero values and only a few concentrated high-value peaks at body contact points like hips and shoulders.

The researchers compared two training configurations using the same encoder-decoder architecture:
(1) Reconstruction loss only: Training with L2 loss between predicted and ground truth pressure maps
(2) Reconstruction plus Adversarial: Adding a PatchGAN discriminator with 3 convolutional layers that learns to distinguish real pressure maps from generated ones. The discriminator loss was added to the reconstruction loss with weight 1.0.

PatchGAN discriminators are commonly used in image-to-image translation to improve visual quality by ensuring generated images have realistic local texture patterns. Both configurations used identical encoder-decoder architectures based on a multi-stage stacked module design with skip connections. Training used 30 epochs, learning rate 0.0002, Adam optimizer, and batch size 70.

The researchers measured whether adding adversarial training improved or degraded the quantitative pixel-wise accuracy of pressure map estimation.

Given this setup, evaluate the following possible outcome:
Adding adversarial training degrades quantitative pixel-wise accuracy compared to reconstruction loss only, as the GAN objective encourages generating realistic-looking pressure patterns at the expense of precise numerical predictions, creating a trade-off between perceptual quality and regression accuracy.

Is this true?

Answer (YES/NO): YES